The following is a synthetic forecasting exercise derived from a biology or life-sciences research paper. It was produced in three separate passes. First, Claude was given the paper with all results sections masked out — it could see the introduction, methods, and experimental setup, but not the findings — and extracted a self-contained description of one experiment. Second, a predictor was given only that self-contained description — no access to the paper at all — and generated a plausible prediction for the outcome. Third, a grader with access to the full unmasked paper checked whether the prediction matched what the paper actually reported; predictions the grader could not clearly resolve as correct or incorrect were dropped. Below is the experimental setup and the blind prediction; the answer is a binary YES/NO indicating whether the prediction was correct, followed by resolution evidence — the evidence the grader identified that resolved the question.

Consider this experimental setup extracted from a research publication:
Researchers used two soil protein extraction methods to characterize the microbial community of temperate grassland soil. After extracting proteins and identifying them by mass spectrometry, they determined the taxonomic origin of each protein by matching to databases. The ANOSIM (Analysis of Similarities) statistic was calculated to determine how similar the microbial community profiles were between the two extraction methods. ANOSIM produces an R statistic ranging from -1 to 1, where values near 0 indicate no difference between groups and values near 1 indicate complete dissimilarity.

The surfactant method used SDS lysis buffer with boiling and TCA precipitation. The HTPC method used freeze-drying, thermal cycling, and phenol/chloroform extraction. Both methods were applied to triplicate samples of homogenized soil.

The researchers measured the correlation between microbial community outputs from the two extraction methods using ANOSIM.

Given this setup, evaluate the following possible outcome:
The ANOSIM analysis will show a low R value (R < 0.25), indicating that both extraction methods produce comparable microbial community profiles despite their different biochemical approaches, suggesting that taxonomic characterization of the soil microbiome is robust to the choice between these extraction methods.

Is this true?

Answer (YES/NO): YES